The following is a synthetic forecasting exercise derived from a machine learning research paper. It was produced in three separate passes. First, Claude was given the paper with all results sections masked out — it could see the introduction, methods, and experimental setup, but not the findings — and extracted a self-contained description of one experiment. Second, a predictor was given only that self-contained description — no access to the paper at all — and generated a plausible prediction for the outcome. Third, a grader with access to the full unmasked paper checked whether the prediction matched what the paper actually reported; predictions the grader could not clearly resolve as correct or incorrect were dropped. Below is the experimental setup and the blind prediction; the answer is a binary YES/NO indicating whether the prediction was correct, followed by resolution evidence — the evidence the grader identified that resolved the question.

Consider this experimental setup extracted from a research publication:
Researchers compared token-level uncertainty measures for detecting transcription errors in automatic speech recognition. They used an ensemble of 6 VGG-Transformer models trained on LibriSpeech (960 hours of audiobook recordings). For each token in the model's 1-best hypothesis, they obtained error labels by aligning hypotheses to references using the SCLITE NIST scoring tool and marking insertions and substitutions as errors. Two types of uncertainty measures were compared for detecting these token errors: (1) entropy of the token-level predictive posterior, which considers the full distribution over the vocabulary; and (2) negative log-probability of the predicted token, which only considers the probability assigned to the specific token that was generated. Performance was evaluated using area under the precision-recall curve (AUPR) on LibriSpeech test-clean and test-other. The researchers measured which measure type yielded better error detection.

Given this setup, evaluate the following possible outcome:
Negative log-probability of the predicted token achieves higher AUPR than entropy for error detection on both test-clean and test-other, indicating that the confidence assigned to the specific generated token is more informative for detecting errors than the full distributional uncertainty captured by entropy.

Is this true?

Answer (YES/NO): YES